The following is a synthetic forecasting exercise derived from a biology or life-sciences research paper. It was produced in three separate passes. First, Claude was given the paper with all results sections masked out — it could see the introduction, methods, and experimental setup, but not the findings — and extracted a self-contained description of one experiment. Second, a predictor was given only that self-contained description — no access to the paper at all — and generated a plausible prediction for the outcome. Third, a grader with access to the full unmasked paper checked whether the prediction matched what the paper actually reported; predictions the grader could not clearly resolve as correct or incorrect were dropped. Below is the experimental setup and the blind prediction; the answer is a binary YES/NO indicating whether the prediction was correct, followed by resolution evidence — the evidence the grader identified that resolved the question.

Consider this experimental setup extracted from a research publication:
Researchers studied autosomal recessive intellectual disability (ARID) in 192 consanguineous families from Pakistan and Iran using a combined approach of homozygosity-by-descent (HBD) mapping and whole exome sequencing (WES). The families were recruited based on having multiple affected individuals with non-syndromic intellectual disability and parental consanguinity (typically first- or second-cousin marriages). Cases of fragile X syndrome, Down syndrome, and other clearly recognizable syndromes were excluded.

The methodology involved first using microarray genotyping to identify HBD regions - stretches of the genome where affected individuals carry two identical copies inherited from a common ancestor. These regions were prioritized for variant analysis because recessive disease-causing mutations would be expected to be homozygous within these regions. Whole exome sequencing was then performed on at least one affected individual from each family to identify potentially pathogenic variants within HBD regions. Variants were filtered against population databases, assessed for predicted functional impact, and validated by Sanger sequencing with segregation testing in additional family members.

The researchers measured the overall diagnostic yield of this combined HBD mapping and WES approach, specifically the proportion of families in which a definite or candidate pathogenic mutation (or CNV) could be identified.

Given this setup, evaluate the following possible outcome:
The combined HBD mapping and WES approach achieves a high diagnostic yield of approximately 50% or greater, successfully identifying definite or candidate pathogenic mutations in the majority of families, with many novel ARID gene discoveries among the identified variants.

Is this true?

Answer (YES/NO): YES